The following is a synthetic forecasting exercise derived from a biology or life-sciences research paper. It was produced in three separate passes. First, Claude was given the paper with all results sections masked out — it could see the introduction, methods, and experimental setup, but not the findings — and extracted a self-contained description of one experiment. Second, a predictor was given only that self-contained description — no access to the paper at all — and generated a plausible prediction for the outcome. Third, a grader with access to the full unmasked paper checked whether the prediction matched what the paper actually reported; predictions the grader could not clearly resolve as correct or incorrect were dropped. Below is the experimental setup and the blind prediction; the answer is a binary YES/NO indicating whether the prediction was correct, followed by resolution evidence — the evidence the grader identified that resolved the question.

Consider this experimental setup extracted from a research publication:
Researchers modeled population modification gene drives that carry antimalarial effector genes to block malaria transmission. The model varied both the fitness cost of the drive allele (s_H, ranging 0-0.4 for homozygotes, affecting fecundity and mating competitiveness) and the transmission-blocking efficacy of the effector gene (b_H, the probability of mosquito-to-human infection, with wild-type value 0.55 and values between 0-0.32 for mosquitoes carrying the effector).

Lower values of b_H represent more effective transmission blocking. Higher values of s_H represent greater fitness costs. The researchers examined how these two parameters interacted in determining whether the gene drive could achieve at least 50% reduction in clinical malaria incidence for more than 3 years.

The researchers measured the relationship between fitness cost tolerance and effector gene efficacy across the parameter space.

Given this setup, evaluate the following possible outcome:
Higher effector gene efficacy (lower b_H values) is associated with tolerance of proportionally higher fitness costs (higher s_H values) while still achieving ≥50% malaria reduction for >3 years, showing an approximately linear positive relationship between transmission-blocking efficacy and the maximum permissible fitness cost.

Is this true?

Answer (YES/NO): YES